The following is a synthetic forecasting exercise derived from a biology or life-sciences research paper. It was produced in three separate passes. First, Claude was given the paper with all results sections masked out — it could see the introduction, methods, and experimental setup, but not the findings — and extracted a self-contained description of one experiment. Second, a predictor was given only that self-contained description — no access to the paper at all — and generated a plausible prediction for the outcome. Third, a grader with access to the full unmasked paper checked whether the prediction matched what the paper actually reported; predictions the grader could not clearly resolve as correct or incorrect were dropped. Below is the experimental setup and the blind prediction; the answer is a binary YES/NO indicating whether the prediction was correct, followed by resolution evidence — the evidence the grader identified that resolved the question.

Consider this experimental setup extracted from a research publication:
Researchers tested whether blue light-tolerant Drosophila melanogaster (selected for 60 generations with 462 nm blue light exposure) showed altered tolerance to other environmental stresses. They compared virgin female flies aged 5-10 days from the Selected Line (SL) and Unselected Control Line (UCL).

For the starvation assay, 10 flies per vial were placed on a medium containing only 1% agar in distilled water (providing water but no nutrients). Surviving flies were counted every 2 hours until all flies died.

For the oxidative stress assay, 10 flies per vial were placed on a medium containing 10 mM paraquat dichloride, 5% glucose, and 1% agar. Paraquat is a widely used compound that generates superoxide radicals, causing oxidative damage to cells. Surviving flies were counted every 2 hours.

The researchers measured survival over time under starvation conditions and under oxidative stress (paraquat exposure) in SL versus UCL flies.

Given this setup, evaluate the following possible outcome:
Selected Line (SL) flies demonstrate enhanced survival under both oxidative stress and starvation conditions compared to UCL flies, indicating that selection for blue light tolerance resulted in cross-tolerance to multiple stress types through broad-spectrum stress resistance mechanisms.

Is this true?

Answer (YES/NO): YES